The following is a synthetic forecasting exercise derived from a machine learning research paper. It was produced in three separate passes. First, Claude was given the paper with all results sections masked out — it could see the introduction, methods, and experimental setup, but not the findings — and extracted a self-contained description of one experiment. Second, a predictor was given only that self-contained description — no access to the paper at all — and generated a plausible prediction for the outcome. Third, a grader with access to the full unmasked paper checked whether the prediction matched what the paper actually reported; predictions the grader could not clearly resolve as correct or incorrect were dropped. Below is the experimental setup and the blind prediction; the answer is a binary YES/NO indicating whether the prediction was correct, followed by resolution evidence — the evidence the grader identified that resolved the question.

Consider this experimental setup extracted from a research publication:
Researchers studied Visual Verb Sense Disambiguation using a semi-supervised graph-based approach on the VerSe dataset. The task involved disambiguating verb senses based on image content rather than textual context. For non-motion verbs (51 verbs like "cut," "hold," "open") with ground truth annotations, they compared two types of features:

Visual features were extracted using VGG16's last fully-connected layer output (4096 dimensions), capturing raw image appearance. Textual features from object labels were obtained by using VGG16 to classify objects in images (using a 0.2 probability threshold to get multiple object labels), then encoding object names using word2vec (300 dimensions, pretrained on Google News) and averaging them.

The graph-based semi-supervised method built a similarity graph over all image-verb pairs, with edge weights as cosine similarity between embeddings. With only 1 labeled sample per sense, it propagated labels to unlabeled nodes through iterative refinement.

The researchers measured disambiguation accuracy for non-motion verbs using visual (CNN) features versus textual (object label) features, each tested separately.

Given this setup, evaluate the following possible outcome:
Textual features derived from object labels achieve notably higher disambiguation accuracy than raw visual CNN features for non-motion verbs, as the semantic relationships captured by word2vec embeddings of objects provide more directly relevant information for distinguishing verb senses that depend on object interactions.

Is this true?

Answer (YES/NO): YES